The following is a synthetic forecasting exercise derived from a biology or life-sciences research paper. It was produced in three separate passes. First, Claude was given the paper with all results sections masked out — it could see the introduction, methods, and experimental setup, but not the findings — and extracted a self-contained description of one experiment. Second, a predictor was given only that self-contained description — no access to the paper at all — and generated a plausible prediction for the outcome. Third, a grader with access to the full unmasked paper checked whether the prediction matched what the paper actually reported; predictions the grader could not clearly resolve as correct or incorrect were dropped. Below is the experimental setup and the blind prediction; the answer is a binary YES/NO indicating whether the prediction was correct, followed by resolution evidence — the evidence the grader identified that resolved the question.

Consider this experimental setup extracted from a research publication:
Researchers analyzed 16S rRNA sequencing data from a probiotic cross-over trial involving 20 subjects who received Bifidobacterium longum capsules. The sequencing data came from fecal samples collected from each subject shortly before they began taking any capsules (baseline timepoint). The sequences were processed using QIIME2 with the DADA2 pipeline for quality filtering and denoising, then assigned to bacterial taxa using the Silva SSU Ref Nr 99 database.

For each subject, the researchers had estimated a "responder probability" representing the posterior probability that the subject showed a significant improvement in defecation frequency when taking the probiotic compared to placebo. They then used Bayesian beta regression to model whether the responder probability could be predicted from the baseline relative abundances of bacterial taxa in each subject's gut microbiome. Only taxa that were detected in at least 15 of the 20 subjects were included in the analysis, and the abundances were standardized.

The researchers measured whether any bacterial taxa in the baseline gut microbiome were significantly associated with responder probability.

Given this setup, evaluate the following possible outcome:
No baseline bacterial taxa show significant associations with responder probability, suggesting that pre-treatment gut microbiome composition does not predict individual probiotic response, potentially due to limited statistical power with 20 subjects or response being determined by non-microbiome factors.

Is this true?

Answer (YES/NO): YES